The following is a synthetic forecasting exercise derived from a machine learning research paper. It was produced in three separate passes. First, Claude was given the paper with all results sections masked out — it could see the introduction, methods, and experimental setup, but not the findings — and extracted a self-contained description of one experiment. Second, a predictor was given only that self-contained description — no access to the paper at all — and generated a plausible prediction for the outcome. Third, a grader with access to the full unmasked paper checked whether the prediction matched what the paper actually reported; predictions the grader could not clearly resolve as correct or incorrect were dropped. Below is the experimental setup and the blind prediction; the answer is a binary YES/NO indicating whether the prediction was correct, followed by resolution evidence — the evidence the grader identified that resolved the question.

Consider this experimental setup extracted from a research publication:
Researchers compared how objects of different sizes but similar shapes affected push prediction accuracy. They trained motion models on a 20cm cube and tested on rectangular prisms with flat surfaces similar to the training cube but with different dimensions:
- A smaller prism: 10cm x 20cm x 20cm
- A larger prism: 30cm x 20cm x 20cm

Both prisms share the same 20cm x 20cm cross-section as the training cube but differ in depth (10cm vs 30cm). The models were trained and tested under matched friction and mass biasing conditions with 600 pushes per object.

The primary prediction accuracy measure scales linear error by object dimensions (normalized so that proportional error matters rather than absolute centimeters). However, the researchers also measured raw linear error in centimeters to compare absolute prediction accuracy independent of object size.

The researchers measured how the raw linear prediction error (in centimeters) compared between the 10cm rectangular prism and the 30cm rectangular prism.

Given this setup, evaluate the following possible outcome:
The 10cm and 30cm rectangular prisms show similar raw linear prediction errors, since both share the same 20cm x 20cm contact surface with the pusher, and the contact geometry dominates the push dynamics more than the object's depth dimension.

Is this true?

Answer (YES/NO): NO